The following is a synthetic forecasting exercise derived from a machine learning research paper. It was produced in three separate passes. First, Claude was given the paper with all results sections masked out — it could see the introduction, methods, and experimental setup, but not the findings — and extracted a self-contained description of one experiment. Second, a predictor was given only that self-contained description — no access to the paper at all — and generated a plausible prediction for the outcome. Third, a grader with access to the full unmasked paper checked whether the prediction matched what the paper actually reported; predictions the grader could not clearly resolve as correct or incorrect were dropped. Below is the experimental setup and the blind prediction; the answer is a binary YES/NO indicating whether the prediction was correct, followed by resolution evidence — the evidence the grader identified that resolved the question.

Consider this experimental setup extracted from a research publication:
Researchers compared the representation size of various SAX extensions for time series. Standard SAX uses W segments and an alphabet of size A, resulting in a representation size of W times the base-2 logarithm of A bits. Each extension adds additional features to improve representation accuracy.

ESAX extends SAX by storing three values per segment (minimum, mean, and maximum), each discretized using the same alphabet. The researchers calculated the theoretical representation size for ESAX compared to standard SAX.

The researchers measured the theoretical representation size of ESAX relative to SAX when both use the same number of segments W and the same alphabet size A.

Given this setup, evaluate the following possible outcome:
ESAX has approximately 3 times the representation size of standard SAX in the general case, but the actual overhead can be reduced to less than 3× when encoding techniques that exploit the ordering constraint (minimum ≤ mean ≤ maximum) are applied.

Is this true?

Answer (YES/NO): NO